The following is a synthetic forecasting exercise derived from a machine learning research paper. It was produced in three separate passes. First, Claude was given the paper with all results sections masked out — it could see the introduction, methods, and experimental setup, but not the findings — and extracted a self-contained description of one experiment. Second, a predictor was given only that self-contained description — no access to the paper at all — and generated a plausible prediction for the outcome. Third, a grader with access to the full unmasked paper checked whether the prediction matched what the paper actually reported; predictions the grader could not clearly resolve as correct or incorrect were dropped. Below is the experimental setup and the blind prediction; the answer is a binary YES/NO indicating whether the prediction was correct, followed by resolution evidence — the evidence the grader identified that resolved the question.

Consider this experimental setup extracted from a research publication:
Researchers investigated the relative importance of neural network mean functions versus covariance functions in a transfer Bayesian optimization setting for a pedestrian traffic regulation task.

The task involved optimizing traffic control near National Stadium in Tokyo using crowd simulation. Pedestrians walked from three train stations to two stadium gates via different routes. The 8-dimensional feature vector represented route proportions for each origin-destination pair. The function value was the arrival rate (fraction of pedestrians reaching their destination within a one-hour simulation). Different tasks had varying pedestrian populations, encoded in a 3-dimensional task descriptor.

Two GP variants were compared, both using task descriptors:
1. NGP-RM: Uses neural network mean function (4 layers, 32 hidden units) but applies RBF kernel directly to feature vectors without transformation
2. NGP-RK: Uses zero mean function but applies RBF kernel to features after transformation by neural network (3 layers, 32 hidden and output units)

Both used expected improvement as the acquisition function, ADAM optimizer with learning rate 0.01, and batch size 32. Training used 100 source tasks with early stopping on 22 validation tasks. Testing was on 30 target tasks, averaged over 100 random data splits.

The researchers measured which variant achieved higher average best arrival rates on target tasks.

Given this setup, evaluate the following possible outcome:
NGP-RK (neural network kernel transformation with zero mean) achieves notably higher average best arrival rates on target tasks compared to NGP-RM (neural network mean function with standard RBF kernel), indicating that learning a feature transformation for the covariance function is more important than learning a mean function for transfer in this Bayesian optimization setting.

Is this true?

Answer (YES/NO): NO